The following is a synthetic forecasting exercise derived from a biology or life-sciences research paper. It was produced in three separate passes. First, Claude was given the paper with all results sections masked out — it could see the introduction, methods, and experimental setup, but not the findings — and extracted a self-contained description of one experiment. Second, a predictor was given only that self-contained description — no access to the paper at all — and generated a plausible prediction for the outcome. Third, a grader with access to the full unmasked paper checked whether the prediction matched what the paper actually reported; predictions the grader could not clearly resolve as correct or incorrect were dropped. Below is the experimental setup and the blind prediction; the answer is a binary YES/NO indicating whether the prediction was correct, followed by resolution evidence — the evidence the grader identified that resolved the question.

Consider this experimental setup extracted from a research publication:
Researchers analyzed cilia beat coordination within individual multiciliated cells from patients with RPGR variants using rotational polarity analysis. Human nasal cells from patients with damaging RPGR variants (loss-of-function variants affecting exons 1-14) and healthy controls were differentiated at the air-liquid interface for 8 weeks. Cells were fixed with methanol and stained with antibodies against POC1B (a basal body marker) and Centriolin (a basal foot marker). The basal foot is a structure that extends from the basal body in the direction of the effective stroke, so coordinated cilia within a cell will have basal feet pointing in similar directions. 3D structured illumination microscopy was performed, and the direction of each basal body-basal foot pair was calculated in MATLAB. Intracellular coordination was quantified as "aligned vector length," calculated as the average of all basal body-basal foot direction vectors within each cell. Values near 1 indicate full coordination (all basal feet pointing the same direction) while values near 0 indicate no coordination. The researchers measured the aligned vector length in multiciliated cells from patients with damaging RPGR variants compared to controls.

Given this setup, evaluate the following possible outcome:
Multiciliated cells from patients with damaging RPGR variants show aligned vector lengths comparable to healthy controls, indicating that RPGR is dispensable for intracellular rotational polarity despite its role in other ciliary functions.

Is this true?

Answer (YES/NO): NO